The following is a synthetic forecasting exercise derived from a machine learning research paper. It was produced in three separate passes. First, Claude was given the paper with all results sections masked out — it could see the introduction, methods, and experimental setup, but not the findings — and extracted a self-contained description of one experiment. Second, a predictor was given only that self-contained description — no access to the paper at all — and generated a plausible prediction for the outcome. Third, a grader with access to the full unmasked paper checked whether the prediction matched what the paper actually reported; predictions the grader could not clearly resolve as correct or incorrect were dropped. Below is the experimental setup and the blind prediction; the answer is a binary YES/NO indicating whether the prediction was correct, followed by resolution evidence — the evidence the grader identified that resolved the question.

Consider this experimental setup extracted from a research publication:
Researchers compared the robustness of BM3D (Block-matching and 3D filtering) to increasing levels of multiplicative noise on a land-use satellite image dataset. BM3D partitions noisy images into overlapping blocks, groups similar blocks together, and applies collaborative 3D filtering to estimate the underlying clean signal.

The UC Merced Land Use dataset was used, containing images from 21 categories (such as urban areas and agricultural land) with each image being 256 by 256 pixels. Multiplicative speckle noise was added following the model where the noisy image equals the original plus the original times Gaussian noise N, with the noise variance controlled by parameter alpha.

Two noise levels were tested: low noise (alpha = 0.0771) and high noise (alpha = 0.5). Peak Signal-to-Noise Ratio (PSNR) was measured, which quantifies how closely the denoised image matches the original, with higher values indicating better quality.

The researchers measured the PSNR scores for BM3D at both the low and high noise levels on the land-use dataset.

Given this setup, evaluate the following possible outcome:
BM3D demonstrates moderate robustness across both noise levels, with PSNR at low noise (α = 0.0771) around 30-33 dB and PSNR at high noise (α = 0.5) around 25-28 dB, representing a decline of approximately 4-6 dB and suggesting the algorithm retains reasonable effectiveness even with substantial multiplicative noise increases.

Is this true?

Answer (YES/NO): NO